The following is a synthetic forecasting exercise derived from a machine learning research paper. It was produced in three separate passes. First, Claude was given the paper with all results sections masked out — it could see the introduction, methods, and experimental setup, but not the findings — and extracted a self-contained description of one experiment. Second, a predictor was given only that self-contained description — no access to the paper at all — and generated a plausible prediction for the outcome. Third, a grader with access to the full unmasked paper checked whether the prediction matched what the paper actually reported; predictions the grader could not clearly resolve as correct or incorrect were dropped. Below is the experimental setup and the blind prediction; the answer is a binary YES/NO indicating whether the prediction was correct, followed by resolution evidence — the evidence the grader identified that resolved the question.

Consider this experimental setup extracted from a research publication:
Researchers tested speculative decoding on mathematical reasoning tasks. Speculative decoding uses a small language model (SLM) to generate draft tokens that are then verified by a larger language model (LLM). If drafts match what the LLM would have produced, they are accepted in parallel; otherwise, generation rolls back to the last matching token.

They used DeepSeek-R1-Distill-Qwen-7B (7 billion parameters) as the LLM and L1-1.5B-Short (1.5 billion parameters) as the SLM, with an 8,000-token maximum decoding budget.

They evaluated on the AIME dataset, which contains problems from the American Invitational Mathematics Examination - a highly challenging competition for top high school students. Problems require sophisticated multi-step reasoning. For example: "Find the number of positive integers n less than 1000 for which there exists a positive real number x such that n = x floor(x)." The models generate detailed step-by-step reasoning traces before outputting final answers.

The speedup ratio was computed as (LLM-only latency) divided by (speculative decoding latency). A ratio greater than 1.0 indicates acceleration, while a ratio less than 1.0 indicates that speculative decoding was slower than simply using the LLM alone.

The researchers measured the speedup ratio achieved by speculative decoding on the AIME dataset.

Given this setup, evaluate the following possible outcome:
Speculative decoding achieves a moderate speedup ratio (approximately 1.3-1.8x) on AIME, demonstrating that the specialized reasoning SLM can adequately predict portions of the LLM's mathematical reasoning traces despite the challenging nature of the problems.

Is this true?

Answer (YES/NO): NO